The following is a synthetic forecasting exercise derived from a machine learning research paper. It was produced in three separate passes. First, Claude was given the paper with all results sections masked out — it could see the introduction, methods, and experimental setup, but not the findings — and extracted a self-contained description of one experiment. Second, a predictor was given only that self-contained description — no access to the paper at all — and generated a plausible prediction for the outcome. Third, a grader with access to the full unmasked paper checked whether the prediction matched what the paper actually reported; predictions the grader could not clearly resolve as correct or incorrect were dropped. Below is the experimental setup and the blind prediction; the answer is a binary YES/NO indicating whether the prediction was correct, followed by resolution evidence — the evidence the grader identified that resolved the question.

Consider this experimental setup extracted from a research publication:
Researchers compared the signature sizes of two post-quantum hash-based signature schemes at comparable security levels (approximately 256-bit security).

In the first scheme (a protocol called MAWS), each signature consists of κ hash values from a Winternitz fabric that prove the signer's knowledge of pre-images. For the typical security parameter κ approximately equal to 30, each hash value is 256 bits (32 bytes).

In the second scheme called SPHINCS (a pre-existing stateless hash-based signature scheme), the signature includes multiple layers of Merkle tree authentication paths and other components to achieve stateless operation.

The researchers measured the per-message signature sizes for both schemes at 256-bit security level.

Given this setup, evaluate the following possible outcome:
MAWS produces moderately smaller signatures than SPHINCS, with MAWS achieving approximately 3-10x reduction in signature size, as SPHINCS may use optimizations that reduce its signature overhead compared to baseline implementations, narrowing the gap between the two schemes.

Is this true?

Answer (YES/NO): NO